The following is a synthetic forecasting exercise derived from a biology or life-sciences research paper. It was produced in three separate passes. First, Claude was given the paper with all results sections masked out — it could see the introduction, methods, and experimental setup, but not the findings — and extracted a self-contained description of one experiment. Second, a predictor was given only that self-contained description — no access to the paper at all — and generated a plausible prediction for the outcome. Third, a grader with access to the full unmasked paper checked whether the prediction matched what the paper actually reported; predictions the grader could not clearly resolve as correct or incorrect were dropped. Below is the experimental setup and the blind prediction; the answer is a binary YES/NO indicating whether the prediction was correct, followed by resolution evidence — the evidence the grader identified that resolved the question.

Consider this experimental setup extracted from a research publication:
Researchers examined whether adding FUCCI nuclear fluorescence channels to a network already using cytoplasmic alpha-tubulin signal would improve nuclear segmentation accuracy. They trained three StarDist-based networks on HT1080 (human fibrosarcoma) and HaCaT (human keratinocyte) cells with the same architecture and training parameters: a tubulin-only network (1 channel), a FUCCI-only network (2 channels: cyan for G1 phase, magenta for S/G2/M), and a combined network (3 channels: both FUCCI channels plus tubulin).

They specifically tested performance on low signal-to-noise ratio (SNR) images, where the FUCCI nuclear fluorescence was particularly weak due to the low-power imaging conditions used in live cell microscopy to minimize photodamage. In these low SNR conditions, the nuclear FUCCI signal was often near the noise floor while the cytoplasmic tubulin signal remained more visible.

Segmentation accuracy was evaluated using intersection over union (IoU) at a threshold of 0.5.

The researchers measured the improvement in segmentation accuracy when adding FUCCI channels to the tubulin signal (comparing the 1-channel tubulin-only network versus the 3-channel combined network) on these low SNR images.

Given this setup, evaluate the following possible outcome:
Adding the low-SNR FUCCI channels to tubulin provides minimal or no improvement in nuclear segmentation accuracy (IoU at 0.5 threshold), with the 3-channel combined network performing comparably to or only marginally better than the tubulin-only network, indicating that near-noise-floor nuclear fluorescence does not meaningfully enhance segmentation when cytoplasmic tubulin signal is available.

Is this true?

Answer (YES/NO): NO